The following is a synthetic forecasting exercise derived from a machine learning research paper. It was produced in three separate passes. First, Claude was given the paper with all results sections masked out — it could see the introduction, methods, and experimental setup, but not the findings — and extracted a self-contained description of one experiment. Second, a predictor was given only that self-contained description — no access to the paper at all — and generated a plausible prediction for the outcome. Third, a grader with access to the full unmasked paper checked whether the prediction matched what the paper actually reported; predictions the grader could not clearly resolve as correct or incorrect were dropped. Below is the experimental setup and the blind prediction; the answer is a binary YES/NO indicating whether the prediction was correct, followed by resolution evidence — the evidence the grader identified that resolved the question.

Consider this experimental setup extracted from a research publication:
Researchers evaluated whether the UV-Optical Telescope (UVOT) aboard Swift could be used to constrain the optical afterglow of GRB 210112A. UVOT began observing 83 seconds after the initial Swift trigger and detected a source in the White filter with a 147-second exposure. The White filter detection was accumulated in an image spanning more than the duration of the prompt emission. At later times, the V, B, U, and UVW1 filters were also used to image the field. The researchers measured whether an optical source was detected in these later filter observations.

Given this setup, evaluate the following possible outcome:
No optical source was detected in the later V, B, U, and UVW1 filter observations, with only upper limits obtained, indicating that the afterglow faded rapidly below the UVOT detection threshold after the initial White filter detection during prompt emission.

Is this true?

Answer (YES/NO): YES